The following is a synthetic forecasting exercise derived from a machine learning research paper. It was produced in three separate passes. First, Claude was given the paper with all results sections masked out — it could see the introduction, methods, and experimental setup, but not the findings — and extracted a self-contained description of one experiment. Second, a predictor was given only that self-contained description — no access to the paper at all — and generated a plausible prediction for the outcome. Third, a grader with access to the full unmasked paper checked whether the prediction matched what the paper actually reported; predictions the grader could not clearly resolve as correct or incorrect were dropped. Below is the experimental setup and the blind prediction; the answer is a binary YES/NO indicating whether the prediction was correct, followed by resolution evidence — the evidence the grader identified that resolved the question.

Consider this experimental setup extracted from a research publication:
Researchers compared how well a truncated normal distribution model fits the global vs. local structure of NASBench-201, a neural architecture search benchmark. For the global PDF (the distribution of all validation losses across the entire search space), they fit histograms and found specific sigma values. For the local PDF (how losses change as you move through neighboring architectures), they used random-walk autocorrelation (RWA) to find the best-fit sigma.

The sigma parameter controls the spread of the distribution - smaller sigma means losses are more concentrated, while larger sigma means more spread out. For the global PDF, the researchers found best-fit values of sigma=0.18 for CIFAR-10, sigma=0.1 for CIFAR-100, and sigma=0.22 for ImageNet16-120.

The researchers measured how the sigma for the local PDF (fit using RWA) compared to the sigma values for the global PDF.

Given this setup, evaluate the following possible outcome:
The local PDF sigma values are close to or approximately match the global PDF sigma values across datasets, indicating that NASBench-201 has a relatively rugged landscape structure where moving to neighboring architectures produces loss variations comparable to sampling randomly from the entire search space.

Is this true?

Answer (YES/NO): NO